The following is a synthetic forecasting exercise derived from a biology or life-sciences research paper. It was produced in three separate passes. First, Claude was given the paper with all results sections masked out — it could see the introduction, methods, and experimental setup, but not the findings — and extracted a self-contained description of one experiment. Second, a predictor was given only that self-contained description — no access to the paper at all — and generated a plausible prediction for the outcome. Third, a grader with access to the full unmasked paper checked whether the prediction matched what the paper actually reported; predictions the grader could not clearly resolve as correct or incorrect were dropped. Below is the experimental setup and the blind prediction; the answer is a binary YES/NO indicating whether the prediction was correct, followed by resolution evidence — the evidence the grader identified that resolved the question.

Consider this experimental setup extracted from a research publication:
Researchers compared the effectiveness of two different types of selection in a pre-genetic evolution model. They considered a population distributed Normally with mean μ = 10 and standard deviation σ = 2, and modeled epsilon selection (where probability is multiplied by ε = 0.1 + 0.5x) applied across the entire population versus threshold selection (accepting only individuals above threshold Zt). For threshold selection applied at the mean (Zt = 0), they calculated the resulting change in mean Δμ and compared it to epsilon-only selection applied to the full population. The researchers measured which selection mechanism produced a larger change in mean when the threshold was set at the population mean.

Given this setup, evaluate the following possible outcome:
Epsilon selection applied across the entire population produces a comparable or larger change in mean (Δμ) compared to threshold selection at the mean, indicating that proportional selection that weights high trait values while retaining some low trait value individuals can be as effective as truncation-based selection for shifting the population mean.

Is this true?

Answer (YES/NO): NO